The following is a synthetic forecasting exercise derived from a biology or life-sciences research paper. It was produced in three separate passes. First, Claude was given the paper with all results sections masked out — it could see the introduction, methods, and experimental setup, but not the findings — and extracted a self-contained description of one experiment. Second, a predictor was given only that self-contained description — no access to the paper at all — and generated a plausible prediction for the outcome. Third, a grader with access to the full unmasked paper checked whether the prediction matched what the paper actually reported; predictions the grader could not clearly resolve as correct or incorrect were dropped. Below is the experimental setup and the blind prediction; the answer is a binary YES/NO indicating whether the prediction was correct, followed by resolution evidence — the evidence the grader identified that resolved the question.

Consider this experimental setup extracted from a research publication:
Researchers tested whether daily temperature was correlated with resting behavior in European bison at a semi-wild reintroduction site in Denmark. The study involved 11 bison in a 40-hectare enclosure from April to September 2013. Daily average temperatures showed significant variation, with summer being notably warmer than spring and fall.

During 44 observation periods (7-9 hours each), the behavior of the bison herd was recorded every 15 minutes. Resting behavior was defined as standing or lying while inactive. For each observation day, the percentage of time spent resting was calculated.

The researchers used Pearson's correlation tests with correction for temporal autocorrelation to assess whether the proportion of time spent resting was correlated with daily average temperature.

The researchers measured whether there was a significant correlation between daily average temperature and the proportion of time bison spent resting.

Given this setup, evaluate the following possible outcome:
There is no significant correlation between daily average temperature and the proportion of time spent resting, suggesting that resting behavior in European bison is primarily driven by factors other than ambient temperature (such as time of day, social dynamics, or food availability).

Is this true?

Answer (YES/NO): NO